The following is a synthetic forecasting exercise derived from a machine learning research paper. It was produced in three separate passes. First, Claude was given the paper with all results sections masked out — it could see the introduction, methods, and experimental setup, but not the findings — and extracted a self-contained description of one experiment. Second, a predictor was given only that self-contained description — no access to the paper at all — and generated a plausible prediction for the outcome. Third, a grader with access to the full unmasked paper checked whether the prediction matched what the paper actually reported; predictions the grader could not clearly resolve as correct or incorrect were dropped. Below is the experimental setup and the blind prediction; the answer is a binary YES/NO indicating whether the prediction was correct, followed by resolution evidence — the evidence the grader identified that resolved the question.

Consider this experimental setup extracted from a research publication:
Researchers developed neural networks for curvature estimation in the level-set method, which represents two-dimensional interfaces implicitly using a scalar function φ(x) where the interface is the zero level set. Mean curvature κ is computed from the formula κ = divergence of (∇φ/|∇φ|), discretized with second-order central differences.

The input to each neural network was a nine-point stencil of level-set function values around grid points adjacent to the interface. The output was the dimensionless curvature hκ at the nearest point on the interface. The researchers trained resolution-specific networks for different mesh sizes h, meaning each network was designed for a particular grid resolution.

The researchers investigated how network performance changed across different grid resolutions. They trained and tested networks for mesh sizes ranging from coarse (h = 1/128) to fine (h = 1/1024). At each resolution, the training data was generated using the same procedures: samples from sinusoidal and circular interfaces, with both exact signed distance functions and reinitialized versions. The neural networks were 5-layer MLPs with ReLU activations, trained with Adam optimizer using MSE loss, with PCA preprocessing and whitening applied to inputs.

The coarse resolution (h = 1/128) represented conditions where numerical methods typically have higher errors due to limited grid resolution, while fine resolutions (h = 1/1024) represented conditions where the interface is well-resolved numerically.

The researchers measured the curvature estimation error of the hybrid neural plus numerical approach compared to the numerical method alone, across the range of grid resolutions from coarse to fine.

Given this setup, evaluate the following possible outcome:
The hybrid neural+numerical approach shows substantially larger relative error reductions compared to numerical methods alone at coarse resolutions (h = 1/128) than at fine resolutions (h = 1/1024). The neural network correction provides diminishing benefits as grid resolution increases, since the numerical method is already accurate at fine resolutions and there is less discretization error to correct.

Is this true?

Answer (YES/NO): YES